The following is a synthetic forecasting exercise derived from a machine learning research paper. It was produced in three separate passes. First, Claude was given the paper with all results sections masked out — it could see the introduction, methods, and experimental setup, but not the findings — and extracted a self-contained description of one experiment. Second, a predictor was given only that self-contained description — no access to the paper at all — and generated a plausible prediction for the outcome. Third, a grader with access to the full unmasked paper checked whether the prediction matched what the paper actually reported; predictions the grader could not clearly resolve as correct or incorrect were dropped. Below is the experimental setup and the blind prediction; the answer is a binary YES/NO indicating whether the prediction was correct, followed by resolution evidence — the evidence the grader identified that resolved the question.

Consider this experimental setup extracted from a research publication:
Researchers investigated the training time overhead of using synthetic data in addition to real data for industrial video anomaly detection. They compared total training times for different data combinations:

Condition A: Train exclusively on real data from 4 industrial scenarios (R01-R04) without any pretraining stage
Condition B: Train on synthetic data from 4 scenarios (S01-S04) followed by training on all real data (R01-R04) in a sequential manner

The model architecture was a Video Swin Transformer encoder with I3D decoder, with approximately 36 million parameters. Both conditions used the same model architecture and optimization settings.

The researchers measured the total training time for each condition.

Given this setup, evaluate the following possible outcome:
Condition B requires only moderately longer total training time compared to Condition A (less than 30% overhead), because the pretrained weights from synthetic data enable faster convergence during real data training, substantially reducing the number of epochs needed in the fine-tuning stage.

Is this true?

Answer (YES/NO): NO